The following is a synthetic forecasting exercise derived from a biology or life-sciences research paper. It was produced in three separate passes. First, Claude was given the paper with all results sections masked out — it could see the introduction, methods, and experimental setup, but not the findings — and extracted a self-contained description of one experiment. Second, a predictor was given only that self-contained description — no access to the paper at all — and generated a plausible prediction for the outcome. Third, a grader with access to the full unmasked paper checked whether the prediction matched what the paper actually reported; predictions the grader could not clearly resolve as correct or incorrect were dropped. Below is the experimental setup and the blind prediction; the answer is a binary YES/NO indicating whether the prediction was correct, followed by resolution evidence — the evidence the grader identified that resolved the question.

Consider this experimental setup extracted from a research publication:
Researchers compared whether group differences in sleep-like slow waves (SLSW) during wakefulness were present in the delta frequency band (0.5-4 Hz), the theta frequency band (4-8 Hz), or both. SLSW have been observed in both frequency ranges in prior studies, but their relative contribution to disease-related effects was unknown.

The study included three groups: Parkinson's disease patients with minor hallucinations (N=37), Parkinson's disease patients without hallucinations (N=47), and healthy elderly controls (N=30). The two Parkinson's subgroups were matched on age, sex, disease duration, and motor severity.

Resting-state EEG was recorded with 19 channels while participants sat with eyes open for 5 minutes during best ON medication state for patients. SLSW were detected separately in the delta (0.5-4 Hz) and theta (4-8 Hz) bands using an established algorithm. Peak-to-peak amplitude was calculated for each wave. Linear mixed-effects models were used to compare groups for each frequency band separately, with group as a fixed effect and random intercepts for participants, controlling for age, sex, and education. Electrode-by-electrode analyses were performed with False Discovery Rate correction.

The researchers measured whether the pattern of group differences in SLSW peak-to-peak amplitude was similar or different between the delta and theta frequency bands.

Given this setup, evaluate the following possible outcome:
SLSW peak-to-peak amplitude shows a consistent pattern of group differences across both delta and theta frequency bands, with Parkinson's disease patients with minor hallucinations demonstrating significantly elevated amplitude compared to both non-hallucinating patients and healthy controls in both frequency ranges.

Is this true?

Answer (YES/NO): YES